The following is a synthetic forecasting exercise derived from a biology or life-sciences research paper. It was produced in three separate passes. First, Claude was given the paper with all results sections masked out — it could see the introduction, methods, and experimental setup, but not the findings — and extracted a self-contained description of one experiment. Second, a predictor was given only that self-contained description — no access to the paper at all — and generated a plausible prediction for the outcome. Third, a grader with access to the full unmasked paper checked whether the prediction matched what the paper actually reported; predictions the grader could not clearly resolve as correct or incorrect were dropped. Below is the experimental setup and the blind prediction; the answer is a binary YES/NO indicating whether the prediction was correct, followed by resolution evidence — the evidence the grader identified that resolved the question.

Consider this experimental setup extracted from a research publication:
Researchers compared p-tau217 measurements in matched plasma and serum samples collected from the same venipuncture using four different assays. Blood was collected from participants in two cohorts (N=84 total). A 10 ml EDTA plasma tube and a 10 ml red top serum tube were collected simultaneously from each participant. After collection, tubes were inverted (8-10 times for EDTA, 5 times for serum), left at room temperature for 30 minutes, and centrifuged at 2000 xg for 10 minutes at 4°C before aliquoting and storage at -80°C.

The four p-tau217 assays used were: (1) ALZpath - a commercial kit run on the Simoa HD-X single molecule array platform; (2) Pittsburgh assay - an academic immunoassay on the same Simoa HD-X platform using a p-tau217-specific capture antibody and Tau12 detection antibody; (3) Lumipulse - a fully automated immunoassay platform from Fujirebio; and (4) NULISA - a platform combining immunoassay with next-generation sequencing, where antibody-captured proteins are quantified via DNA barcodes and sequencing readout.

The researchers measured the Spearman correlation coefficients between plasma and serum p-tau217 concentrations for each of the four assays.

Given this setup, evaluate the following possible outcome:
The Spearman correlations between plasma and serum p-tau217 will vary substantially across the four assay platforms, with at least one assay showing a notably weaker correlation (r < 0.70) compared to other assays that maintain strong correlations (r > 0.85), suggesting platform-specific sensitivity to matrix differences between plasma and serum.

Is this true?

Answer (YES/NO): NO